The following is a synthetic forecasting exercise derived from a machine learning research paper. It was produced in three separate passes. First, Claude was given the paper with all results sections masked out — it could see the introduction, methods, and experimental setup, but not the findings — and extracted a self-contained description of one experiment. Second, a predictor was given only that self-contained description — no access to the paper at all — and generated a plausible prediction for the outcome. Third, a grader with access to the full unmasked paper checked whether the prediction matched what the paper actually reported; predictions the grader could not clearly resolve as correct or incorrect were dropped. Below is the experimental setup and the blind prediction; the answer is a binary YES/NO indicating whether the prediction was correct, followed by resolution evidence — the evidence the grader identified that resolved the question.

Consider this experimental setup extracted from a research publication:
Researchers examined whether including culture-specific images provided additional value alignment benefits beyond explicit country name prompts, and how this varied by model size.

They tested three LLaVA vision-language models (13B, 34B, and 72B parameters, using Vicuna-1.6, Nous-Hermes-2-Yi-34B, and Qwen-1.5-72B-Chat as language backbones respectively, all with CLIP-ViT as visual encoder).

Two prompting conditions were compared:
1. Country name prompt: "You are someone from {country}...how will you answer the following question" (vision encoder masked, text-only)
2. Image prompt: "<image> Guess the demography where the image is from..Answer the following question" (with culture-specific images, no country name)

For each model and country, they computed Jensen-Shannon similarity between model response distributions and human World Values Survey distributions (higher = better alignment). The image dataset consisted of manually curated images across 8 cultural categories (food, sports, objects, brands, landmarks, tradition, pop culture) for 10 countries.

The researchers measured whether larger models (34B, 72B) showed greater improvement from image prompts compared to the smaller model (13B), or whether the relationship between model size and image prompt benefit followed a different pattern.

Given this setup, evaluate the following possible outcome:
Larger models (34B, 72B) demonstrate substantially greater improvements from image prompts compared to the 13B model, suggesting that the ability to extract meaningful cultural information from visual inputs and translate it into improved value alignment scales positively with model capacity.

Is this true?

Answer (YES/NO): NO